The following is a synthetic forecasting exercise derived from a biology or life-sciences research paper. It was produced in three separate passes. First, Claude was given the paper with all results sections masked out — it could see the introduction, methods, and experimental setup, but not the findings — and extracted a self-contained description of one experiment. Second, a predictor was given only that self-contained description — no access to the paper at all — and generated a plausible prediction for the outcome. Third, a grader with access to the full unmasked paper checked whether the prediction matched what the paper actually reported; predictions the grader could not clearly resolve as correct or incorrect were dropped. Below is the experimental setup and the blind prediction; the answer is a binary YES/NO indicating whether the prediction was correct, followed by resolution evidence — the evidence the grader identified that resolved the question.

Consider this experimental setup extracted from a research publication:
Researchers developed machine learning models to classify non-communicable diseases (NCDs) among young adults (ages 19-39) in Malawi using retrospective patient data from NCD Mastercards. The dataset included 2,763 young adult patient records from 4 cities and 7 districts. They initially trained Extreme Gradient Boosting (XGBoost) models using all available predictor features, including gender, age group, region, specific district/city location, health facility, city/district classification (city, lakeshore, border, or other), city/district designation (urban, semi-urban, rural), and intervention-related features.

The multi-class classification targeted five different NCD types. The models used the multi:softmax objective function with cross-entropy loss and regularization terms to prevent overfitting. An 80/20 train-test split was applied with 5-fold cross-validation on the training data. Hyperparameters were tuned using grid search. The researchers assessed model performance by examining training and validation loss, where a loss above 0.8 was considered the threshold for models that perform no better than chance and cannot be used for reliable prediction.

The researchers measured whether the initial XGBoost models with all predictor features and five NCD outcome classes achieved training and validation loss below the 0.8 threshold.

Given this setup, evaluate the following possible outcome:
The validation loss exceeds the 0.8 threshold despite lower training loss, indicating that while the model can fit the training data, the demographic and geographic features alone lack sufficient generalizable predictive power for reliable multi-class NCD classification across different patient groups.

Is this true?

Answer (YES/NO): NO